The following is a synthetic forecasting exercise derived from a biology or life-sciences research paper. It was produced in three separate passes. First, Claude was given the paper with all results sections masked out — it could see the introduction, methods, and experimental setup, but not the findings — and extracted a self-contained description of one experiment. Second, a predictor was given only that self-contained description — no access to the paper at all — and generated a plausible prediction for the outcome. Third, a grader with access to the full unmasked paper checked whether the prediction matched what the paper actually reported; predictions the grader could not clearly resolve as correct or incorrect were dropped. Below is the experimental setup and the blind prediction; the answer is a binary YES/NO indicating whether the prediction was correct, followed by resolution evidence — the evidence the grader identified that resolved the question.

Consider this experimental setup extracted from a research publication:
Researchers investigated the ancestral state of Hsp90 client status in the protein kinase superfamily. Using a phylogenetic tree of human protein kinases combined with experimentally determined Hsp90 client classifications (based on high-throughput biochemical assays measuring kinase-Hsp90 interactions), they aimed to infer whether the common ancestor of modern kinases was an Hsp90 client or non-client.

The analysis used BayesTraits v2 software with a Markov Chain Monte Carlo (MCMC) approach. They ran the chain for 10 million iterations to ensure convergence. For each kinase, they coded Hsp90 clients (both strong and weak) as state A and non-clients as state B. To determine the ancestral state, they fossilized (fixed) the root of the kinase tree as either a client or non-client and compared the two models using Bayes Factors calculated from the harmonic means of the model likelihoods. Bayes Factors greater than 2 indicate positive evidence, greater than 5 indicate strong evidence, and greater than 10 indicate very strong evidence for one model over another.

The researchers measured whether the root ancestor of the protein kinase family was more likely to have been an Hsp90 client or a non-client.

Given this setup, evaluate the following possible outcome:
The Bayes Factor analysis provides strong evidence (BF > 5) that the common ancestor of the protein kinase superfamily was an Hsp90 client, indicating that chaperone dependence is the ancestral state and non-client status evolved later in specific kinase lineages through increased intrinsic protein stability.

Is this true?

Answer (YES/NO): NO